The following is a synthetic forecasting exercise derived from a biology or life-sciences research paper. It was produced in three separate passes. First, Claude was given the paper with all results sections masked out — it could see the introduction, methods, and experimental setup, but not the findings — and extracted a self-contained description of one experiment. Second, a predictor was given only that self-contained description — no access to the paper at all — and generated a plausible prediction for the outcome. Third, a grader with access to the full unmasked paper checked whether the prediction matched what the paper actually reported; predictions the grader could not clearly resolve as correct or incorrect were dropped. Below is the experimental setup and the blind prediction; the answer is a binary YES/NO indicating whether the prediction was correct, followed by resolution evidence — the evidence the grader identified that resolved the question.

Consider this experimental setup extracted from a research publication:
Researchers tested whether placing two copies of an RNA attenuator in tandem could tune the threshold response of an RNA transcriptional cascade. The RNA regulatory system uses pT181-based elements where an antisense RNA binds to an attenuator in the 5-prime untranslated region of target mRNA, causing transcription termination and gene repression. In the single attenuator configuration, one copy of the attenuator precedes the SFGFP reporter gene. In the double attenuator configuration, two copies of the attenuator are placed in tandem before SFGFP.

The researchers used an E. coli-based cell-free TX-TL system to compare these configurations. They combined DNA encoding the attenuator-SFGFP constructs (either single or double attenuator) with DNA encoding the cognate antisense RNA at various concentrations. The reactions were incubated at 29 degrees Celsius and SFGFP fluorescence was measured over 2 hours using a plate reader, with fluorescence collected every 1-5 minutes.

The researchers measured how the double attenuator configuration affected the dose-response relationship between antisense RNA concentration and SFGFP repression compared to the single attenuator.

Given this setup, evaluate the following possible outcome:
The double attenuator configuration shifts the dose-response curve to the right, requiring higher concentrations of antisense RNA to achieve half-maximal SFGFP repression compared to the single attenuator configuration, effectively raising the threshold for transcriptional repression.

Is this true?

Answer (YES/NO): NO